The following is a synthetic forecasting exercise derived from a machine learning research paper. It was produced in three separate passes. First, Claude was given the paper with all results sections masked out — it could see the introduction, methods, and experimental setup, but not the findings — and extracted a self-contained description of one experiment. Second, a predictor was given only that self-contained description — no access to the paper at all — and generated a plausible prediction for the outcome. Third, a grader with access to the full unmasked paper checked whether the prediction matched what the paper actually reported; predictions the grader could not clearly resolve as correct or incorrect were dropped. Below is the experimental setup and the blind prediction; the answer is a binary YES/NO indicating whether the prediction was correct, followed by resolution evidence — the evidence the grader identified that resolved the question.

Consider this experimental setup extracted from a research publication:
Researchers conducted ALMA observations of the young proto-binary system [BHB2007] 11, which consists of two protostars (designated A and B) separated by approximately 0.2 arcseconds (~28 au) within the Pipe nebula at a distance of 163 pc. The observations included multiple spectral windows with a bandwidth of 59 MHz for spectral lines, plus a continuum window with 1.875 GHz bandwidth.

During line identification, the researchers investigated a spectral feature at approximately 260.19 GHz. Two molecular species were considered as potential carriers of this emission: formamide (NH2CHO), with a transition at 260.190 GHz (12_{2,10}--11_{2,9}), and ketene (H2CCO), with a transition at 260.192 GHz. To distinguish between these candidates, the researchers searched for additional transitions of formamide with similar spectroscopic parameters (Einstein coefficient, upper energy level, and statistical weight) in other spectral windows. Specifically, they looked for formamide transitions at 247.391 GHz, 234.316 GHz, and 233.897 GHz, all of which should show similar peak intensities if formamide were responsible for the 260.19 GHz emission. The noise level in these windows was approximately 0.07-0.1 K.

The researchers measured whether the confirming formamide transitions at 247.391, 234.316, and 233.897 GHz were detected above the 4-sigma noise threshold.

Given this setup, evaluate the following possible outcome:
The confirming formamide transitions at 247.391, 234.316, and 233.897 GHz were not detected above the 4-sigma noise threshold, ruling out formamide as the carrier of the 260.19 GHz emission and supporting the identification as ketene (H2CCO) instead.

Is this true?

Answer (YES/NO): YES